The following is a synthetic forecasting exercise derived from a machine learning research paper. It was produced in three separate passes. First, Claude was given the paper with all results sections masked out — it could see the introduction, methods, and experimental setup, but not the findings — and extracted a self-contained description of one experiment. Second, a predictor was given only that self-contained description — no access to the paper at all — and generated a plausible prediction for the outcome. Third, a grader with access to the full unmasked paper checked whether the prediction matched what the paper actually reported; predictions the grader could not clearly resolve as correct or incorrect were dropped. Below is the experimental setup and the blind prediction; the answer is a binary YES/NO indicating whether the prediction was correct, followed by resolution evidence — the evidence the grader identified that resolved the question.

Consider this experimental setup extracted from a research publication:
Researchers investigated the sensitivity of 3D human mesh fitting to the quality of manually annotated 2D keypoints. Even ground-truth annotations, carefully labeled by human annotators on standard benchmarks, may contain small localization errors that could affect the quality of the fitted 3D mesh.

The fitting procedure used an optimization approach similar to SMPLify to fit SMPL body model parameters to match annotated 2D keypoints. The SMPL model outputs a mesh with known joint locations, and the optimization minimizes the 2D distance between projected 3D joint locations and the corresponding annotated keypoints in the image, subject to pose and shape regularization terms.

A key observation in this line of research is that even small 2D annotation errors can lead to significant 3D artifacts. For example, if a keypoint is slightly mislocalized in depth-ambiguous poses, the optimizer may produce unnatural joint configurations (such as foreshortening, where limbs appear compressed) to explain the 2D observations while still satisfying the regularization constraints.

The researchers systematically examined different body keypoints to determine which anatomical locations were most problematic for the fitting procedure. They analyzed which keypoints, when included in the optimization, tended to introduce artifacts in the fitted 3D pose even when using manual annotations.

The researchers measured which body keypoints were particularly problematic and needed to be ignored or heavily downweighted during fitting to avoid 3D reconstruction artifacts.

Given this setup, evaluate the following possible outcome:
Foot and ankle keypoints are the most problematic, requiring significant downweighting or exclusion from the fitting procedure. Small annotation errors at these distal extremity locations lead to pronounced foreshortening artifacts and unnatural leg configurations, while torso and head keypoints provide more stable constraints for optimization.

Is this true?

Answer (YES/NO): NO